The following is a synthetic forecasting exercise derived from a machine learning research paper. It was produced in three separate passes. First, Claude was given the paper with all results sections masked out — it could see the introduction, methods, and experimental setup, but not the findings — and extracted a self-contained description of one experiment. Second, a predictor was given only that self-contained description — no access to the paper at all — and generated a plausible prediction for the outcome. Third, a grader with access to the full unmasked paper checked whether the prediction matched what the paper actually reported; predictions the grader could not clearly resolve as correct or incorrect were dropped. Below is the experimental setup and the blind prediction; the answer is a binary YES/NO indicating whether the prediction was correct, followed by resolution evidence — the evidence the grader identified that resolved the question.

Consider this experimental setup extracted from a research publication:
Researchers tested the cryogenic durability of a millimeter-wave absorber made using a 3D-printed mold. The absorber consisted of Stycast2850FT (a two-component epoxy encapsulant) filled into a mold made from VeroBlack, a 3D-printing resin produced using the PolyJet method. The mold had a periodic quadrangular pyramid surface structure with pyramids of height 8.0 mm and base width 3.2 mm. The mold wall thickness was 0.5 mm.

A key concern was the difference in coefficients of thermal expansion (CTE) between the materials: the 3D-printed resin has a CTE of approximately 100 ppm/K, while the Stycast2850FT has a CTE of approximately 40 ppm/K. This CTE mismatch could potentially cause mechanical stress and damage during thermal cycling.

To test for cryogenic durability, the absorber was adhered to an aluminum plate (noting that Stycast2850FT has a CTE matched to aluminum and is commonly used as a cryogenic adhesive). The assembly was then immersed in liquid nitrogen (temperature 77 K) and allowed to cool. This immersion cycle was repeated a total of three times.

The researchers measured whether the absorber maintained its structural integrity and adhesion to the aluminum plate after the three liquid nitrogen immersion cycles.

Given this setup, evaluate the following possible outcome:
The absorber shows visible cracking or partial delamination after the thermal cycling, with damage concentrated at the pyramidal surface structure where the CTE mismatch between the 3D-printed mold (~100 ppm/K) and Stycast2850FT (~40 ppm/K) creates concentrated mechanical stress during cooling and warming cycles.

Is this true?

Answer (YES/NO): NO